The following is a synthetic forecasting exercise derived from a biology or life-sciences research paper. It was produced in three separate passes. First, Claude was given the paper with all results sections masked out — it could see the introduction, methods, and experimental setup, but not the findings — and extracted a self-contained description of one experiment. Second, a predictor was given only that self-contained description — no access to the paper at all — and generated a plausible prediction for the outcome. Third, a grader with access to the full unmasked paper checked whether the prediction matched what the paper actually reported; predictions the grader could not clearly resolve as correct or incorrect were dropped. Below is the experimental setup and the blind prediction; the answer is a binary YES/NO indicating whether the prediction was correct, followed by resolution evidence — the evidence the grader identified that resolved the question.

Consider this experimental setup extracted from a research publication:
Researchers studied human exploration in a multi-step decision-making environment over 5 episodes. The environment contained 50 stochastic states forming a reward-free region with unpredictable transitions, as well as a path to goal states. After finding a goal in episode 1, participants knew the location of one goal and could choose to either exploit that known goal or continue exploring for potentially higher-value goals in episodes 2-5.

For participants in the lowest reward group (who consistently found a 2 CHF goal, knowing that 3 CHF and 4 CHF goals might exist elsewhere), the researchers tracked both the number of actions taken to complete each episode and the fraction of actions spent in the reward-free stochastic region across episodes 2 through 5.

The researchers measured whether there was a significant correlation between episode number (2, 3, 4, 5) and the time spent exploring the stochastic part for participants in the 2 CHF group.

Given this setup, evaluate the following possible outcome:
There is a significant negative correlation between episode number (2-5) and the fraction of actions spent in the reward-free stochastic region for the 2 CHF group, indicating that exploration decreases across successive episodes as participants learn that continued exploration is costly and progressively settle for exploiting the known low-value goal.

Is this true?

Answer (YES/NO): NO